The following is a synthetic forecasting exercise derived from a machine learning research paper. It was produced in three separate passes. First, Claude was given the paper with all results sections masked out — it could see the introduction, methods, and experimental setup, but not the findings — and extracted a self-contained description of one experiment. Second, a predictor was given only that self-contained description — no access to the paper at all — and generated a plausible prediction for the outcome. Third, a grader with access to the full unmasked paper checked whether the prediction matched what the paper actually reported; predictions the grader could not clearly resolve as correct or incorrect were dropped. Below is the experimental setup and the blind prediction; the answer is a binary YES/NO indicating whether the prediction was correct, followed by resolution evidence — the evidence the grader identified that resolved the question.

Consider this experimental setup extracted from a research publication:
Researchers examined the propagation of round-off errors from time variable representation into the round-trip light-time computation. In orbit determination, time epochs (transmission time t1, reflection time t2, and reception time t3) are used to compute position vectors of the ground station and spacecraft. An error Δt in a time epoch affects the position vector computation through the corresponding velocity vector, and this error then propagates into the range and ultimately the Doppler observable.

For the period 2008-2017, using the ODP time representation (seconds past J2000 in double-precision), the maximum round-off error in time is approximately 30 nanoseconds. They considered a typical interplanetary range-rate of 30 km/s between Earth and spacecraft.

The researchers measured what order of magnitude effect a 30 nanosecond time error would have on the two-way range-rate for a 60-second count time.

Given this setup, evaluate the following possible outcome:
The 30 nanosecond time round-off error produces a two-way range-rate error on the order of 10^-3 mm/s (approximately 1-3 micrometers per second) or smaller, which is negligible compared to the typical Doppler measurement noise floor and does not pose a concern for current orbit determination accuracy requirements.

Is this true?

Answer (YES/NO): NO